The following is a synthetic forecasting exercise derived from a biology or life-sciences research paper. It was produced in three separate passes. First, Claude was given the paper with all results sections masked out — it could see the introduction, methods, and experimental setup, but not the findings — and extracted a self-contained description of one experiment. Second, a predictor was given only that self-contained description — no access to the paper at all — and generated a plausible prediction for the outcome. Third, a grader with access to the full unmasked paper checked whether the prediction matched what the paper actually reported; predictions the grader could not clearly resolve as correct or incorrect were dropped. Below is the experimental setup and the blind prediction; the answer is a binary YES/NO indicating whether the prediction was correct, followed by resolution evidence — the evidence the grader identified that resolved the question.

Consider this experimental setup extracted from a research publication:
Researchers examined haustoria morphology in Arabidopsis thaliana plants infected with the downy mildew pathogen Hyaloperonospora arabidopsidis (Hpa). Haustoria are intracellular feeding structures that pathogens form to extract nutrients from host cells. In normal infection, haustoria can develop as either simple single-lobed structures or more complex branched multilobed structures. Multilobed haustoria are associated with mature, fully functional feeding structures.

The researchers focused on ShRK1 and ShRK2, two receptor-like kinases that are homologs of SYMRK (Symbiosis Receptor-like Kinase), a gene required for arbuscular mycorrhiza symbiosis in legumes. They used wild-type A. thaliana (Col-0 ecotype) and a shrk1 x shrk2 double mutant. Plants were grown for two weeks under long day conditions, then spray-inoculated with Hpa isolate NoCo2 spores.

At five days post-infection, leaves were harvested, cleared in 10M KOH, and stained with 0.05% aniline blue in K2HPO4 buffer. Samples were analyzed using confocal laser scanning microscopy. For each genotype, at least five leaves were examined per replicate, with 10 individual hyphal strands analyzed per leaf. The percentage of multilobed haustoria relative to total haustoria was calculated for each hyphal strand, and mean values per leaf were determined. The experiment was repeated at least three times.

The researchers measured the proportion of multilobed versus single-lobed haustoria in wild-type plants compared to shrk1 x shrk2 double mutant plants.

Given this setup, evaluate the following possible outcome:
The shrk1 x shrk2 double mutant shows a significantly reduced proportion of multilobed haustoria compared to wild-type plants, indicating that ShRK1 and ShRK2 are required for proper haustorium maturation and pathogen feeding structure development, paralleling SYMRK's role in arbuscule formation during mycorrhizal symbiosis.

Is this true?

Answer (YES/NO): NO